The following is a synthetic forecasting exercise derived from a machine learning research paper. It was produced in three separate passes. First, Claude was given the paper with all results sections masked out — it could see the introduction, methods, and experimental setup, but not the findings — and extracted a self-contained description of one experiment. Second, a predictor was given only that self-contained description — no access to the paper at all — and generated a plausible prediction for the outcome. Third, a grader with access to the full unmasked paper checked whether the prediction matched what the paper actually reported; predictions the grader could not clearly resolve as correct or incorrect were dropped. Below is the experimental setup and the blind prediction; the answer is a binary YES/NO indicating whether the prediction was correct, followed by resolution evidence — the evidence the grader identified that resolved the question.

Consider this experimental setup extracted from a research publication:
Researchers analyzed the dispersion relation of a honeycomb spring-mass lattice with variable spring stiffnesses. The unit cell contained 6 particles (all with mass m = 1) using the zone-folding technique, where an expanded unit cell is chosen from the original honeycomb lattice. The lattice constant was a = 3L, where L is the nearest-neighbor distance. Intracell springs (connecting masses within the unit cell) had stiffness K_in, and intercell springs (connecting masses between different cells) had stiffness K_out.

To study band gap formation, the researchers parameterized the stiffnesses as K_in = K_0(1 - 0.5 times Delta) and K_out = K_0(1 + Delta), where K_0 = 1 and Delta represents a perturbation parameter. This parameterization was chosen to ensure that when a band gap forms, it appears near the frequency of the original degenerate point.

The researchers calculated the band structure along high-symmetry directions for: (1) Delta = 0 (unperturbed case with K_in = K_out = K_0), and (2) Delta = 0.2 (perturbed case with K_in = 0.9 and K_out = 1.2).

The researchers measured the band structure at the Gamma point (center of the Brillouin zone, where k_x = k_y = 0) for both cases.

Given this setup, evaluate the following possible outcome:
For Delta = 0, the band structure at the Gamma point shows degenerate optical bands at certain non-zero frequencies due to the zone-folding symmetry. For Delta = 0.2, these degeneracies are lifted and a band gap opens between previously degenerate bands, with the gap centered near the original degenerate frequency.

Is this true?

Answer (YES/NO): YES